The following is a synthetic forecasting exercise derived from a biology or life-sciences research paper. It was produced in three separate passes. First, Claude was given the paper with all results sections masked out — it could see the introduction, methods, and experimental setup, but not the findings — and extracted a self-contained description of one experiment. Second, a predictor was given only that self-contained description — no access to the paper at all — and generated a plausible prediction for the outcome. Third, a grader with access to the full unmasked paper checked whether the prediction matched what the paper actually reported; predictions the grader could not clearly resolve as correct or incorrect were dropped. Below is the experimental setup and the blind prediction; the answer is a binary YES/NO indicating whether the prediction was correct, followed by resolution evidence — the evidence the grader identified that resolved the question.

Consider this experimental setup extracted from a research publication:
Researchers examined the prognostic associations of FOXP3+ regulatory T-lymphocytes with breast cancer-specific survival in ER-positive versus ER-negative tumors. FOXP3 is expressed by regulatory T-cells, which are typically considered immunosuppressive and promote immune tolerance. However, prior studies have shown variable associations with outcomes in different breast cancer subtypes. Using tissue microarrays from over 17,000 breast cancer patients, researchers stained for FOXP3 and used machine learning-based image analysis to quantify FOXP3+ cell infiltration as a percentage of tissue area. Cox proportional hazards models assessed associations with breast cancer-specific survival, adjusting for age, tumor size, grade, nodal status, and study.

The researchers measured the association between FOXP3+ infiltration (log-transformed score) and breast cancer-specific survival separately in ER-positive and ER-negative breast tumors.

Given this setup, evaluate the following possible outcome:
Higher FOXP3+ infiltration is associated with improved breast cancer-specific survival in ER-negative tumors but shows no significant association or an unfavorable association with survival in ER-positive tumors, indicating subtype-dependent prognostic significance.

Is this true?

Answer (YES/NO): NO